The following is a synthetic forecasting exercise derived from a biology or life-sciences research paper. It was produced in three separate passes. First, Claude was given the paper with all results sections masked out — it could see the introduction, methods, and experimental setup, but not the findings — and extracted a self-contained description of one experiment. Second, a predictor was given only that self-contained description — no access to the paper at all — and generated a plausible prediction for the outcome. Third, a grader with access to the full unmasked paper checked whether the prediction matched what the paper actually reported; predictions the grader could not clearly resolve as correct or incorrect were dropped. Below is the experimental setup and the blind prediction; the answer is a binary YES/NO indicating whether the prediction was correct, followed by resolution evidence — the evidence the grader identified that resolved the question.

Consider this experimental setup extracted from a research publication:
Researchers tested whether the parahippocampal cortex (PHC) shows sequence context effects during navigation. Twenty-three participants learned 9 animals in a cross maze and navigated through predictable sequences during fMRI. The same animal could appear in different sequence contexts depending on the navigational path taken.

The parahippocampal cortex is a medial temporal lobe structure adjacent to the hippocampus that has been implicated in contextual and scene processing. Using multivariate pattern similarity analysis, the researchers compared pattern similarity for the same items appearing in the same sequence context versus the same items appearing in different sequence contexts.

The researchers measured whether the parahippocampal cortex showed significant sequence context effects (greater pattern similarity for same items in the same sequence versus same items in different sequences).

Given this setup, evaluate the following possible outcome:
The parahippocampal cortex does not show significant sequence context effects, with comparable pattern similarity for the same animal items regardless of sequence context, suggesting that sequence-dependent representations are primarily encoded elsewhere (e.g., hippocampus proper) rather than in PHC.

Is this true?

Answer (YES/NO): YES